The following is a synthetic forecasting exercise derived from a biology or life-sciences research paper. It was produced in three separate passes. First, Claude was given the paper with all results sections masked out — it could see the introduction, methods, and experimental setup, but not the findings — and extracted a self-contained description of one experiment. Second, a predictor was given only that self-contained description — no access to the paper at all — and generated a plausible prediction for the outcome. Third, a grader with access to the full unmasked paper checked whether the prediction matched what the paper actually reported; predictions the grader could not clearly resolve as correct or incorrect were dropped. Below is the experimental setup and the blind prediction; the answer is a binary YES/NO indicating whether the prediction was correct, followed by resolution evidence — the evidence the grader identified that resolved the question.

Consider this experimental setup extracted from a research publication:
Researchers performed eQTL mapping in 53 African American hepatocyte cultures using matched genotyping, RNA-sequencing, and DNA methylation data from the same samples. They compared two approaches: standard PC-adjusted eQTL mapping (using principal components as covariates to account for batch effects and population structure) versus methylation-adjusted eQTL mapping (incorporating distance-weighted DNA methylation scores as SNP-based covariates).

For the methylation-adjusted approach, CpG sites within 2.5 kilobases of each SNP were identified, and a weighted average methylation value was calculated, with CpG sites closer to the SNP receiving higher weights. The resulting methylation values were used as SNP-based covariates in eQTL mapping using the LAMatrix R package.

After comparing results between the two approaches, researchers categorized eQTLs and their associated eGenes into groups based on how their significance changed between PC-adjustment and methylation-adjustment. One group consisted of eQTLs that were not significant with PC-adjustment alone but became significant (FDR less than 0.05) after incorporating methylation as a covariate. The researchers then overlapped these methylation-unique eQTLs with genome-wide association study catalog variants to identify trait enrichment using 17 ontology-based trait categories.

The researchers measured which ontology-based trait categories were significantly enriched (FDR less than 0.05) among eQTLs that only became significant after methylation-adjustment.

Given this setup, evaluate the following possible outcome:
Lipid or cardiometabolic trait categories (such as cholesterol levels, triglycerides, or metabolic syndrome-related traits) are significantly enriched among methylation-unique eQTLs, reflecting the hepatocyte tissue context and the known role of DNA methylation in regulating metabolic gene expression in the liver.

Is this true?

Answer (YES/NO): NO